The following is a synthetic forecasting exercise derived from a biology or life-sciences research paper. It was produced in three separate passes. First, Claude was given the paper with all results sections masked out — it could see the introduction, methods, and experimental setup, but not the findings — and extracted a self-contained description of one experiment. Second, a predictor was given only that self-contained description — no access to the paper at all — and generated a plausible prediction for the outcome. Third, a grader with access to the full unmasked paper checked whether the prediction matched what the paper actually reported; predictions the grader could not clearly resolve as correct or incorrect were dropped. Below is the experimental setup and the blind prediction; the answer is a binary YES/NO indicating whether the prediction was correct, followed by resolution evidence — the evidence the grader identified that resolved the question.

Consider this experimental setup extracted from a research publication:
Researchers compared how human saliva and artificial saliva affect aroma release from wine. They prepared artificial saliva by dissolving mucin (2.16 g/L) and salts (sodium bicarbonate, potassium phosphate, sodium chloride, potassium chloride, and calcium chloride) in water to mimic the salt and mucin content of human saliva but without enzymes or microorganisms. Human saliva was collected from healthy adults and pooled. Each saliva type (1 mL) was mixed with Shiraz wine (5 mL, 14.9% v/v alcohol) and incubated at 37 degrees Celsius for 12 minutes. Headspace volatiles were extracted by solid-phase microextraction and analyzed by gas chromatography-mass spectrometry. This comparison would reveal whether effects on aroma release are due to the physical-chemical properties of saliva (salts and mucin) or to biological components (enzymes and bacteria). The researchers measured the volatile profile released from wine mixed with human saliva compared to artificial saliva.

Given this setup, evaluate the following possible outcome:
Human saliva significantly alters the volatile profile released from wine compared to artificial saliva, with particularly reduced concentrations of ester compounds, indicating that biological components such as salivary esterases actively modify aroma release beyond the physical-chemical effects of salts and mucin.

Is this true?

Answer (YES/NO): NO